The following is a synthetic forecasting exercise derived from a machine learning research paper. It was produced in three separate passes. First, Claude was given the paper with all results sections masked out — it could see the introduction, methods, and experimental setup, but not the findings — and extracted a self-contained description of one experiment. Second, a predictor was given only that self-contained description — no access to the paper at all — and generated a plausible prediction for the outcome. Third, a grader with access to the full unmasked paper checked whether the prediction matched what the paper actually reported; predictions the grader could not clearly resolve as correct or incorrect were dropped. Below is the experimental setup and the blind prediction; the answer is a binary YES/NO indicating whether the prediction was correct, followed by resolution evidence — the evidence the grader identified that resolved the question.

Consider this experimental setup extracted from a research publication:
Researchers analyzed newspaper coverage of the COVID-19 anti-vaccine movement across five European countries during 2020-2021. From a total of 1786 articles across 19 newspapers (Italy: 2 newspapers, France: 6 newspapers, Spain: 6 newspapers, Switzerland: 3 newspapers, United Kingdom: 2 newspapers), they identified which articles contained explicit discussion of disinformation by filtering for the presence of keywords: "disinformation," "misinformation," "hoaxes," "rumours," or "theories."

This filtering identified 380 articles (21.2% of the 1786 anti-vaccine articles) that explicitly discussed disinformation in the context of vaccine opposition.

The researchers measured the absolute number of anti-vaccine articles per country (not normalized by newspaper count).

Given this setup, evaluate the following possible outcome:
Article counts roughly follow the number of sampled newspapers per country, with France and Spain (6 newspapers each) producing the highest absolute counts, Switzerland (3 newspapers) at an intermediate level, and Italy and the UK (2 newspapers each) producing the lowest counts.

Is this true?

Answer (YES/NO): NO